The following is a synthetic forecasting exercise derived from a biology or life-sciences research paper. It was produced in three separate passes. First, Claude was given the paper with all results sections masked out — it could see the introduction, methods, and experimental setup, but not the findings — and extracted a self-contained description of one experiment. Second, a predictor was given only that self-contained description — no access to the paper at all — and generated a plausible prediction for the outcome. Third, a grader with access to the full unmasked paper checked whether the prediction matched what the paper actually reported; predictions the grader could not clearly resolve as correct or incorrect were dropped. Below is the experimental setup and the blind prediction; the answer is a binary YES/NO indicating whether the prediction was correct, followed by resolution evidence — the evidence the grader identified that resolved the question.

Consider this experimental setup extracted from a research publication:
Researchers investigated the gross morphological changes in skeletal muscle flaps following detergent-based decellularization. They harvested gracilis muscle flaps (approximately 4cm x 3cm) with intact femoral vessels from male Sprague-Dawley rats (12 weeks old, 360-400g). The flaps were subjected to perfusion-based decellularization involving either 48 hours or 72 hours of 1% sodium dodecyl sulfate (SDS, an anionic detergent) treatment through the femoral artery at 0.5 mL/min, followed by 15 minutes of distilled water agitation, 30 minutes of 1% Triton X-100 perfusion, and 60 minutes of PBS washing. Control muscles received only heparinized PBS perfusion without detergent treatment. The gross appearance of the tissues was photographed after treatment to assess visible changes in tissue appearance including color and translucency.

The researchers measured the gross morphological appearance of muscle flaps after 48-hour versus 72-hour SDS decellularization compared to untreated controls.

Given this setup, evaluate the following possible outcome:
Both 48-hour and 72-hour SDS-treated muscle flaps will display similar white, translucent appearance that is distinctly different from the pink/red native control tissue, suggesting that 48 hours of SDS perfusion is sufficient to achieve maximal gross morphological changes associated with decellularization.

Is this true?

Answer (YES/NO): NO